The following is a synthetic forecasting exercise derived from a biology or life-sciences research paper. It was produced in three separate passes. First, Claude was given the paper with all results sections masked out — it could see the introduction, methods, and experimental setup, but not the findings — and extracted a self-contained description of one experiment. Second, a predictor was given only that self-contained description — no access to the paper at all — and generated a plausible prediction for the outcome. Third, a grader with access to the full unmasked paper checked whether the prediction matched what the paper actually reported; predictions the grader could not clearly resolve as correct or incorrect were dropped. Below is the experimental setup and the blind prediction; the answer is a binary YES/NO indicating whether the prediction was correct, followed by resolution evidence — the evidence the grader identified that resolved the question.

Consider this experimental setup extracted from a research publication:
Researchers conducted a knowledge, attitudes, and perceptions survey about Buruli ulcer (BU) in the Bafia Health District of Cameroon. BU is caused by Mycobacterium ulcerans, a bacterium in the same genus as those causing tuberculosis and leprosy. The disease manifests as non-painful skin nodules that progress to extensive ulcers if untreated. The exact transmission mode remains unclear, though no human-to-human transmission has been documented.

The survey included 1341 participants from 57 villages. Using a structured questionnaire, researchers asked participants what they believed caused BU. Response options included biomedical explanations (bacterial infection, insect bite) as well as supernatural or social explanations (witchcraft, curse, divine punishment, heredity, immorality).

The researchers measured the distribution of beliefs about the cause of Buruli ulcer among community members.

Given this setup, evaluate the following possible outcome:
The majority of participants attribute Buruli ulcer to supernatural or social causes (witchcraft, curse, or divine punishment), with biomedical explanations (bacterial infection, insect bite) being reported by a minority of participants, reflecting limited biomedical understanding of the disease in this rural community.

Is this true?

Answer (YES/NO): NO